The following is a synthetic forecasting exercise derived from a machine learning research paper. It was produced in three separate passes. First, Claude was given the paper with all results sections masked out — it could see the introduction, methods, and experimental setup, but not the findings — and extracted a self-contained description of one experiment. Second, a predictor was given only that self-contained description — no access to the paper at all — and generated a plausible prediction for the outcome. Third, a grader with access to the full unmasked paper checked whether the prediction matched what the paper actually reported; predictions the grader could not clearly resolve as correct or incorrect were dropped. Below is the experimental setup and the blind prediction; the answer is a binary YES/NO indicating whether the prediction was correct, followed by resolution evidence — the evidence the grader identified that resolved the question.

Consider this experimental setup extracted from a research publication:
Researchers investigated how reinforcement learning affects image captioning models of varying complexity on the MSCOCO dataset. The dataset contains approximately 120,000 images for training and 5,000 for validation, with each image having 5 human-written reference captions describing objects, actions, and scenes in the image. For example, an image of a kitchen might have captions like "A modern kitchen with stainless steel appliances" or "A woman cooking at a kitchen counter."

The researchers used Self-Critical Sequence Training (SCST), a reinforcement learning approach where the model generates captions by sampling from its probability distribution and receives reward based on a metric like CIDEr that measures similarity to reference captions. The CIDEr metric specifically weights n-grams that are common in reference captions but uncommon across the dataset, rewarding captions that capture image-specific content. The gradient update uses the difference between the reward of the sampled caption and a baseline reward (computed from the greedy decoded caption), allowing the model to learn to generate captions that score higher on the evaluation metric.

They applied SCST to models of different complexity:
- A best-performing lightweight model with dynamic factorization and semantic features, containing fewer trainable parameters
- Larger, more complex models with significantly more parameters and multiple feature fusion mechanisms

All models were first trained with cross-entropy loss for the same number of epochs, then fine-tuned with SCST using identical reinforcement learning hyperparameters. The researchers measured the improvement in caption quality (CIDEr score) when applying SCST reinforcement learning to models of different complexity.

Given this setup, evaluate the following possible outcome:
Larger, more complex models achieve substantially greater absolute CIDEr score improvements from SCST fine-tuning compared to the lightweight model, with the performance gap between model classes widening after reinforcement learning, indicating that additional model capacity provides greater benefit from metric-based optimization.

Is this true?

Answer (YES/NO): NO